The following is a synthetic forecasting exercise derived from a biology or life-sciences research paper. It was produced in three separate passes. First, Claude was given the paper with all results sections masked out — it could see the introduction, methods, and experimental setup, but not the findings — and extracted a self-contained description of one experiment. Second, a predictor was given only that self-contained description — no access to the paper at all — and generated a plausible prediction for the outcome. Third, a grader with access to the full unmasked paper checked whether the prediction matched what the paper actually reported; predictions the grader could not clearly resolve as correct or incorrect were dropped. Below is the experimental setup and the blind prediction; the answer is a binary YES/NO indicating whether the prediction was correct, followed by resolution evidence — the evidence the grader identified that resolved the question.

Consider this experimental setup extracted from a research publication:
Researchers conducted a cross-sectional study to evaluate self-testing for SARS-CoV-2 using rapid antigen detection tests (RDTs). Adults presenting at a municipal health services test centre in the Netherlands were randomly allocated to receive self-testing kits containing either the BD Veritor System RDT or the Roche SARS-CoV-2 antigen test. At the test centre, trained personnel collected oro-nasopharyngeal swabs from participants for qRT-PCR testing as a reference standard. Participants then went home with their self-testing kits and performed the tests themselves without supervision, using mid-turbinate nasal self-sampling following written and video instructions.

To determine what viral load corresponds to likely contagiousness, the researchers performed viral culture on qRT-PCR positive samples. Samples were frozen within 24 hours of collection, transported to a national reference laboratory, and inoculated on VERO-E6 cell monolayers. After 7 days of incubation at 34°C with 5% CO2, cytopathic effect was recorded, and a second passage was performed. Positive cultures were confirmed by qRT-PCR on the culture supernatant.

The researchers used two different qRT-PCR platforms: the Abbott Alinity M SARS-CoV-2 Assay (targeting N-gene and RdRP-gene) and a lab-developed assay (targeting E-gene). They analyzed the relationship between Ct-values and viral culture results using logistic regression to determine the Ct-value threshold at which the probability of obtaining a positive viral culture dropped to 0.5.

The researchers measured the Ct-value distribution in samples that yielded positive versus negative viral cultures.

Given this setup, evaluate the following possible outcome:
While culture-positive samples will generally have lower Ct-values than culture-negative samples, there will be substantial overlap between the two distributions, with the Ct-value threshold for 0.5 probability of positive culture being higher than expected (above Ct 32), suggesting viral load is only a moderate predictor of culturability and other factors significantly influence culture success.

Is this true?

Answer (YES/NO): NO